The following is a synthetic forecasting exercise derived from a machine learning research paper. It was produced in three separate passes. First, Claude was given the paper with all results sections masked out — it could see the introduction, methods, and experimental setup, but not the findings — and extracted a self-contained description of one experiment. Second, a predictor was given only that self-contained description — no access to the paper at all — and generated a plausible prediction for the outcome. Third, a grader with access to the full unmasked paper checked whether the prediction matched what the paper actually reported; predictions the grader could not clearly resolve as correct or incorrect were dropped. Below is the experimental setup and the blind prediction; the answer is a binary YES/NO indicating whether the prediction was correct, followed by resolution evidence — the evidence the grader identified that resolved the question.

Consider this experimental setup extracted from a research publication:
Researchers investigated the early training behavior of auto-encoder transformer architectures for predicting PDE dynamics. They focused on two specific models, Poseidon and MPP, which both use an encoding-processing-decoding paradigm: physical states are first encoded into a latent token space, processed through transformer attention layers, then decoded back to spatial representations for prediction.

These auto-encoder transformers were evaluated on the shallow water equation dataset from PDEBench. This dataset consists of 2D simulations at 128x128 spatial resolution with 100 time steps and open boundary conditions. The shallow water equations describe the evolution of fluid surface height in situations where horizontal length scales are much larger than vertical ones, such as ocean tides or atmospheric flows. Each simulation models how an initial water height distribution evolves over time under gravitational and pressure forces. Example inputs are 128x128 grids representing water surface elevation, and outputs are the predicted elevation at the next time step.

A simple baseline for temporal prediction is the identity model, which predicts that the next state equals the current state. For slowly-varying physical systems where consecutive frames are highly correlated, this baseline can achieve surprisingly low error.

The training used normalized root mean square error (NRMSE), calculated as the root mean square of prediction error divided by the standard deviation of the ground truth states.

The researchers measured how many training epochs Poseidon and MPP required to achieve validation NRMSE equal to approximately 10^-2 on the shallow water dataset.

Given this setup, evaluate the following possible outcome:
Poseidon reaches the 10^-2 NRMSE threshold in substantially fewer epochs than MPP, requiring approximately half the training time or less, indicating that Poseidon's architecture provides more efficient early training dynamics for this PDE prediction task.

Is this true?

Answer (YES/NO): NO